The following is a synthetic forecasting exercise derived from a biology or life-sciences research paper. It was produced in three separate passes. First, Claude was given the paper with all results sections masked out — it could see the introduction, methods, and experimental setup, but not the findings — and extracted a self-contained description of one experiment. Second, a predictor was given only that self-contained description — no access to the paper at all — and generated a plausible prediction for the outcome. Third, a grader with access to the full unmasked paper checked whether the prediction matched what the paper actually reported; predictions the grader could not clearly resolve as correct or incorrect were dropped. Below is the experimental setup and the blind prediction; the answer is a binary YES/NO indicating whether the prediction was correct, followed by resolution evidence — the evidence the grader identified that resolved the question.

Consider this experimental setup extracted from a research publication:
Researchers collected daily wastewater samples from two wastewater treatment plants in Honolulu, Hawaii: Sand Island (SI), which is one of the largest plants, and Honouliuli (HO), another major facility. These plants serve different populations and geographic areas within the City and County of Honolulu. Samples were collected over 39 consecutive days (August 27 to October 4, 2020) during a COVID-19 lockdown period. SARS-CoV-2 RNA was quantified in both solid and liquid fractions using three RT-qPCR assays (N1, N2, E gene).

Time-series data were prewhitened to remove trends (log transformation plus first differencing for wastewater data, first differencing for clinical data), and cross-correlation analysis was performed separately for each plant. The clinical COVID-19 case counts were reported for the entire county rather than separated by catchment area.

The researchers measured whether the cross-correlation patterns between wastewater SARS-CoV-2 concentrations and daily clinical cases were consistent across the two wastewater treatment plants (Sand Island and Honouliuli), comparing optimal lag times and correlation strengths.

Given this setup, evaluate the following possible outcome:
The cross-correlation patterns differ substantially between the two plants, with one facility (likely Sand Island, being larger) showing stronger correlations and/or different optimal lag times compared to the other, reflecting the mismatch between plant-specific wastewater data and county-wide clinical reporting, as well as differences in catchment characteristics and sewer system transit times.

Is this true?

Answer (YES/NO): NO